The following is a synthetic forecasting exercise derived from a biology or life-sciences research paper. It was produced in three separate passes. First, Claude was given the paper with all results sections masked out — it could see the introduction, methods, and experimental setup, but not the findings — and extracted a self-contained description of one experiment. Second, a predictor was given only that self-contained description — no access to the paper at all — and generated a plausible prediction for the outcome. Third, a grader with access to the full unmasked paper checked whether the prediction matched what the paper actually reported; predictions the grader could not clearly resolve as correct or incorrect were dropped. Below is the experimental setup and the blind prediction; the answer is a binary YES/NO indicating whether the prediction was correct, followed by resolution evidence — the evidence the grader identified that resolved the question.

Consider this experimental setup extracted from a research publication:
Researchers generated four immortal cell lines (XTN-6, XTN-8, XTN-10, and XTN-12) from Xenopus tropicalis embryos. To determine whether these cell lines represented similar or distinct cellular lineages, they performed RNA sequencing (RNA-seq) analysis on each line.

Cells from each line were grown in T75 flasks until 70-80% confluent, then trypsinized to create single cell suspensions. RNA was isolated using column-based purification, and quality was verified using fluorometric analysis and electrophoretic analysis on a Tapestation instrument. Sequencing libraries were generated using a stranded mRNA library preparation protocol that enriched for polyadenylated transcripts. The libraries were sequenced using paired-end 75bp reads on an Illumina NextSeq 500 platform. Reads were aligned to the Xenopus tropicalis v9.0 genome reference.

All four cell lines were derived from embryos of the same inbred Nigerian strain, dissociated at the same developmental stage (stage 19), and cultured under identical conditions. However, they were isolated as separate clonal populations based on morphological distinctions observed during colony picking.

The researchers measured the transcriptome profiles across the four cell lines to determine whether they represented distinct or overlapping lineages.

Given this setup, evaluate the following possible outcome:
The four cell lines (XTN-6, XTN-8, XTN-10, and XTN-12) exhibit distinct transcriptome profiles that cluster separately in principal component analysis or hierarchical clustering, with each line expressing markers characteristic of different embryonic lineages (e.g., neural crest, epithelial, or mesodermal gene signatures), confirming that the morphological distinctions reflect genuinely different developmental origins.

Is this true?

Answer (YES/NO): NO